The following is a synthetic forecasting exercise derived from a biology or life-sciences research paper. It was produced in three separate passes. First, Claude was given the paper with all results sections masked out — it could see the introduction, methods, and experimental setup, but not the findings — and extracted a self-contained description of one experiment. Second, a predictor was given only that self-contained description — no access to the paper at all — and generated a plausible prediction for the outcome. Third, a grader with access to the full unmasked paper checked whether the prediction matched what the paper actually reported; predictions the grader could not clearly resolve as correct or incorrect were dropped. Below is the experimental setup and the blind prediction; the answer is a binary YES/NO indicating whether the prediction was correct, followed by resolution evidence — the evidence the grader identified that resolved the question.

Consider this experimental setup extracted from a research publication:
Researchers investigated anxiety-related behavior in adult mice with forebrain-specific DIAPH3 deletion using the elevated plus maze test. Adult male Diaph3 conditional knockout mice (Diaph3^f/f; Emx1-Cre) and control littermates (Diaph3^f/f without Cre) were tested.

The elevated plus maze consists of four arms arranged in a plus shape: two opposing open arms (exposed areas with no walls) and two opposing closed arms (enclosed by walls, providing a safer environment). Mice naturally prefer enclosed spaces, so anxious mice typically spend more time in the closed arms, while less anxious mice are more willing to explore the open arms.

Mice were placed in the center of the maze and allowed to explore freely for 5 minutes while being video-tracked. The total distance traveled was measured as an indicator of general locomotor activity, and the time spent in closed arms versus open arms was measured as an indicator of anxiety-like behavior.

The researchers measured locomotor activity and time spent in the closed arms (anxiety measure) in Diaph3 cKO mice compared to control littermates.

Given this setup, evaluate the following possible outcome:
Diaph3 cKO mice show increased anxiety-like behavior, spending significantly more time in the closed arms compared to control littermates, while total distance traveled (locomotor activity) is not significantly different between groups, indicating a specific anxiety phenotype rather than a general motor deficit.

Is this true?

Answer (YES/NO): NO